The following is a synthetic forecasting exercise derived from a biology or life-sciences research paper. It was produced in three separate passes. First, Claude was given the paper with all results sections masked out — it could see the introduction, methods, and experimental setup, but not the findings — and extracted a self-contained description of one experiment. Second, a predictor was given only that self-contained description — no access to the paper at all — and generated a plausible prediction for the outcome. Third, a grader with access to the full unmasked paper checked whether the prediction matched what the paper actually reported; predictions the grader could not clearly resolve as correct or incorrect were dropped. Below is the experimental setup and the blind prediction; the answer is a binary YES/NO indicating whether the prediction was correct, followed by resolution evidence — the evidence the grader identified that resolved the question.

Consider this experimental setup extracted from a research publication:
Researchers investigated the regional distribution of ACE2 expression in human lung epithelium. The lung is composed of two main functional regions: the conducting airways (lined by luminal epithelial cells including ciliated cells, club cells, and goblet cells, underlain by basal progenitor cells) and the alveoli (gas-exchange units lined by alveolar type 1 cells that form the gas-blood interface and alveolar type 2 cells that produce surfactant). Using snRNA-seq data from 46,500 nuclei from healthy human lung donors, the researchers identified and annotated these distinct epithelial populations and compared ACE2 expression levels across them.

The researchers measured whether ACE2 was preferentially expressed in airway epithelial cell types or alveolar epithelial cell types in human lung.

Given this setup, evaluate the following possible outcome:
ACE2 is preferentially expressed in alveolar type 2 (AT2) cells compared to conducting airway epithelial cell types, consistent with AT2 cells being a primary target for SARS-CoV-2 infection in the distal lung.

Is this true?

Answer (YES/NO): YES